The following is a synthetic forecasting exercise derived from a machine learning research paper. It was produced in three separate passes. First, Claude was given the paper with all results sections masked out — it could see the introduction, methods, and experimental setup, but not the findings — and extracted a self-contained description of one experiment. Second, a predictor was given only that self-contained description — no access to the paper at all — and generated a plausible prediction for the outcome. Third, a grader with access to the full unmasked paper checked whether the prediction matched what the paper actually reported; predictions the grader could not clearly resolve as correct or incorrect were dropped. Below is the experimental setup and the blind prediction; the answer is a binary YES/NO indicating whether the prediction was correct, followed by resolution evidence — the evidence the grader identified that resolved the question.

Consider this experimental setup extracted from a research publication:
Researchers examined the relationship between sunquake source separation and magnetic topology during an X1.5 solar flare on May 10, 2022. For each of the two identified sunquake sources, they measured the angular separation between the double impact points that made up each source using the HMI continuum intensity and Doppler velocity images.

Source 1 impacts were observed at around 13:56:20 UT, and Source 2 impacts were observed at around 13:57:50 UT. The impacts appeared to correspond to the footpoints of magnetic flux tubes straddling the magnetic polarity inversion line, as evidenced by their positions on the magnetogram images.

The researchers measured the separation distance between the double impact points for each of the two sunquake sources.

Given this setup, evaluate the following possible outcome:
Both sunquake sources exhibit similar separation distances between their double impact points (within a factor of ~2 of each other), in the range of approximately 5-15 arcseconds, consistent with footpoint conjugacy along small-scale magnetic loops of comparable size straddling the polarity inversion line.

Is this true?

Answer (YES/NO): NO